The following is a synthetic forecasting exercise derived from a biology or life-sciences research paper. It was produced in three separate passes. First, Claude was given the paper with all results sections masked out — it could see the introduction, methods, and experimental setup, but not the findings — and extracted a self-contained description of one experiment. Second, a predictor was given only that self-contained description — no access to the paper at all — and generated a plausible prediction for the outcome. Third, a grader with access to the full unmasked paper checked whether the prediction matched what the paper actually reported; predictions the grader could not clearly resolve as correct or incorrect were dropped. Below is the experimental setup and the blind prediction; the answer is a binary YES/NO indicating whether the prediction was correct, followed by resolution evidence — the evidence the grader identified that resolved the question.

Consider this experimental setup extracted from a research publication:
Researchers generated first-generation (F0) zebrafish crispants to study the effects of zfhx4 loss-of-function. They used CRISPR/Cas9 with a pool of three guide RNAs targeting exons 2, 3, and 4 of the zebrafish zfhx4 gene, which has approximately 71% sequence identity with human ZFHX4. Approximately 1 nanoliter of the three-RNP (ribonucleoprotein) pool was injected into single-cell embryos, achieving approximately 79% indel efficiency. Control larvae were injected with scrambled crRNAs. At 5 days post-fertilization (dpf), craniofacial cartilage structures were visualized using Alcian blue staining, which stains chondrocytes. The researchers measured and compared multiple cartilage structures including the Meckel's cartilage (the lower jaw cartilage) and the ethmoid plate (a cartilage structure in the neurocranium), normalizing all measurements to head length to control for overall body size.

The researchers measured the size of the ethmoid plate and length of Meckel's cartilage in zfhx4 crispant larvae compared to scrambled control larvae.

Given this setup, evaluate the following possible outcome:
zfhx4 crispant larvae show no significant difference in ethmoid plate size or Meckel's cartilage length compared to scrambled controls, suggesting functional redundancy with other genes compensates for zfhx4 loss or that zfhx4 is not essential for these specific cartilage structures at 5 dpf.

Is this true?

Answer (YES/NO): NO